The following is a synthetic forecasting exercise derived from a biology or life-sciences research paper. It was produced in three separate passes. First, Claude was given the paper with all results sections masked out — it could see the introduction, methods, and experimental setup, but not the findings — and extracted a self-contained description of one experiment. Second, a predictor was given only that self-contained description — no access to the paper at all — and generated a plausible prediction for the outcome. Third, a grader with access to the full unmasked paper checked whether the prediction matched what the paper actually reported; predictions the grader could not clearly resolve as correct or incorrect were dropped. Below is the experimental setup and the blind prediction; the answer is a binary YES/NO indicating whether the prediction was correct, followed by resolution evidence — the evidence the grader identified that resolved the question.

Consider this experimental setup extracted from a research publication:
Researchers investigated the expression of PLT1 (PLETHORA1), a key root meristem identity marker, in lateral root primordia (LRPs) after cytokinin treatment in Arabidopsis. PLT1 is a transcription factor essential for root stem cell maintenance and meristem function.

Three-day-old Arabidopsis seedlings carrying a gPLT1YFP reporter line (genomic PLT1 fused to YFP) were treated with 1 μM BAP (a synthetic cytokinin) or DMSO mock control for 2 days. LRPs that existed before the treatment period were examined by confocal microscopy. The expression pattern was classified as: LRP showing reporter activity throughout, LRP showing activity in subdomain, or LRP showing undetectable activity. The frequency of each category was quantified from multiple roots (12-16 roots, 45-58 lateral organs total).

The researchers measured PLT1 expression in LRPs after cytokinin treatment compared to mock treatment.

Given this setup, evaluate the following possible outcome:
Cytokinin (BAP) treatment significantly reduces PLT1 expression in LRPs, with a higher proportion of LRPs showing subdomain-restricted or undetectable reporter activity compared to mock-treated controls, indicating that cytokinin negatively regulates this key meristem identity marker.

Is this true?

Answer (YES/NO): YES